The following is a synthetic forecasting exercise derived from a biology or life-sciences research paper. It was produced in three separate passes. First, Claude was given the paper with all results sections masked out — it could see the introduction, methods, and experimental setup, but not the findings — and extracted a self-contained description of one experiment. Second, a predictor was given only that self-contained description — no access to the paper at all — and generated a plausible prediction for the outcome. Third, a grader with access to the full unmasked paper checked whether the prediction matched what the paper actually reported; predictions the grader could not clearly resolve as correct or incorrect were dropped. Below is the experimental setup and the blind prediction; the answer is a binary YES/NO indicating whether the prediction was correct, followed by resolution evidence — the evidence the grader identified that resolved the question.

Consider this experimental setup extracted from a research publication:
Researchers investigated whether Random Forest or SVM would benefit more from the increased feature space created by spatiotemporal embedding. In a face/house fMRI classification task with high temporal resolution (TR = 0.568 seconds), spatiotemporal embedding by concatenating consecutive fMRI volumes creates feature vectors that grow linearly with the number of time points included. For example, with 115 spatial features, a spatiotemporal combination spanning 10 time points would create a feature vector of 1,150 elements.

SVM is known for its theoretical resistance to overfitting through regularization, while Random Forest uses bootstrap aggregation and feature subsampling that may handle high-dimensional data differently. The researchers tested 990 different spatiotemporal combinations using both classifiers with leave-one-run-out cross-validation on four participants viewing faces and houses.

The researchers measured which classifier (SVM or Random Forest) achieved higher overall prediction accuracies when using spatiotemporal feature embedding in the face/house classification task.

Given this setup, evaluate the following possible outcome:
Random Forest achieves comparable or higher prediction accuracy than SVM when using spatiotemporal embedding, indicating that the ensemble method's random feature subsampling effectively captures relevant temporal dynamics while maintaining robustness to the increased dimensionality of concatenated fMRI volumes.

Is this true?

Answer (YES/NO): YES